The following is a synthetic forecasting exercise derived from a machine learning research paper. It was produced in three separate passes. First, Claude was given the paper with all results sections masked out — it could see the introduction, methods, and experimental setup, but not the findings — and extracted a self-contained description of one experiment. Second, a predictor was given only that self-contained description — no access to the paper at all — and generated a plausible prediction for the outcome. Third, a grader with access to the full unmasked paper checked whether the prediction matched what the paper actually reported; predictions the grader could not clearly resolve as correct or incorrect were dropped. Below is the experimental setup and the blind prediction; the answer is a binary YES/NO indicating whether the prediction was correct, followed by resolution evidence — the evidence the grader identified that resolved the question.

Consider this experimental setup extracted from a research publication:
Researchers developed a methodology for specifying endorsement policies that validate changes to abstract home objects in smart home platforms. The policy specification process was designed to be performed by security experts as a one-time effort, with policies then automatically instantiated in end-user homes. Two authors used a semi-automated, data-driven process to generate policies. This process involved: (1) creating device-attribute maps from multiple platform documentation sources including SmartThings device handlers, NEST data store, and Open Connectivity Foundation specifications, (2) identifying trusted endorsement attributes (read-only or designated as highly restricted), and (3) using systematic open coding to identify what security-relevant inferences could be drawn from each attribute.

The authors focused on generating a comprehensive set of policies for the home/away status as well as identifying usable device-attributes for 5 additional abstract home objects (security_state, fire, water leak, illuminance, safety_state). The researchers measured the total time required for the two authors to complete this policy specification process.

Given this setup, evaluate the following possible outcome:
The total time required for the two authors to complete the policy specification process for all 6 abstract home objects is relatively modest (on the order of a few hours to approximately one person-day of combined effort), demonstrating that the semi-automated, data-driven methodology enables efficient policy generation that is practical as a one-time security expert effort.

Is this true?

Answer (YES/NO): NO